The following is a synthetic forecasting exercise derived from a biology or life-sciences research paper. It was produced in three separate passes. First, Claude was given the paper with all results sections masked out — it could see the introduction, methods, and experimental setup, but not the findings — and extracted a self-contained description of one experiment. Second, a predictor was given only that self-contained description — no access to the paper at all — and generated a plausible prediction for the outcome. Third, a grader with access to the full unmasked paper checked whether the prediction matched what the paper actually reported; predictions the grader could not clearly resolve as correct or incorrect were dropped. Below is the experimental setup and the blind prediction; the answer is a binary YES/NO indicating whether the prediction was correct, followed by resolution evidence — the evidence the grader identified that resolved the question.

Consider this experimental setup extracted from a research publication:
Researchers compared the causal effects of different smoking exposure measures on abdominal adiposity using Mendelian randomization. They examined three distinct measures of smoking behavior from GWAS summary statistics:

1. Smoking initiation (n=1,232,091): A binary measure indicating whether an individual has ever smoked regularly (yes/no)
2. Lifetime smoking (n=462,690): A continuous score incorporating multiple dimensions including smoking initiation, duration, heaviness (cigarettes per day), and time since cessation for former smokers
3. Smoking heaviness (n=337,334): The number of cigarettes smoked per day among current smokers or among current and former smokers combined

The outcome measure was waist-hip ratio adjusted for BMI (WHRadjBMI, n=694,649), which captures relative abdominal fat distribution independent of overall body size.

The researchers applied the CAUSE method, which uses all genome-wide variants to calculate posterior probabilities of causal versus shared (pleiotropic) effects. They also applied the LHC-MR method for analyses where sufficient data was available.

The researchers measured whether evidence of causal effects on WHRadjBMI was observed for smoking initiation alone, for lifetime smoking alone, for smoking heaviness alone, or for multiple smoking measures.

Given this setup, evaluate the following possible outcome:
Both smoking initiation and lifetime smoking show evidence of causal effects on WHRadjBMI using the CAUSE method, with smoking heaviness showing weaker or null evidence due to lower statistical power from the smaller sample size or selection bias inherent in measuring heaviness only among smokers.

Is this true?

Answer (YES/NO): YES